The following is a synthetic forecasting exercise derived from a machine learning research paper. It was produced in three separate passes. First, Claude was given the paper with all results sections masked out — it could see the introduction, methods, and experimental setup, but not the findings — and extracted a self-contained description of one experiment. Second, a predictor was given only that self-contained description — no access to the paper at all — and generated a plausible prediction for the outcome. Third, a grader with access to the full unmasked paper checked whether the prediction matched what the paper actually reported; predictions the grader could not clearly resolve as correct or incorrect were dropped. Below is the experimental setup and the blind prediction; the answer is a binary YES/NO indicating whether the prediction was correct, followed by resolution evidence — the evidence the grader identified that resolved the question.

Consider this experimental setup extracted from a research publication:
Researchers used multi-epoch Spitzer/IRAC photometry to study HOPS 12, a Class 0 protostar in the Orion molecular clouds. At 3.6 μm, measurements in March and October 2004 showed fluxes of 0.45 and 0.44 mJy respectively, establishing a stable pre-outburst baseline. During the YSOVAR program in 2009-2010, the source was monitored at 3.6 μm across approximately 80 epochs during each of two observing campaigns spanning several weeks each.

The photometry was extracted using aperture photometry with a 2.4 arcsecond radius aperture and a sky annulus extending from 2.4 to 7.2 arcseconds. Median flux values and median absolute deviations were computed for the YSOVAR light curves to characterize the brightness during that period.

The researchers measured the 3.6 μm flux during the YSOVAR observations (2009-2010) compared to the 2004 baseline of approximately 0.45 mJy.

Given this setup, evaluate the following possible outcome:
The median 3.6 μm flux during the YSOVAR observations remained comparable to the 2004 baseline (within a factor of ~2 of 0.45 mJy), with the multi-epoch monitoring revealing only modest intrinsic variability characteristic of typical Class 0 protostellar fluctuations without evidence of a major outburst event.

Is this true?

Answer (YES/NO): NO